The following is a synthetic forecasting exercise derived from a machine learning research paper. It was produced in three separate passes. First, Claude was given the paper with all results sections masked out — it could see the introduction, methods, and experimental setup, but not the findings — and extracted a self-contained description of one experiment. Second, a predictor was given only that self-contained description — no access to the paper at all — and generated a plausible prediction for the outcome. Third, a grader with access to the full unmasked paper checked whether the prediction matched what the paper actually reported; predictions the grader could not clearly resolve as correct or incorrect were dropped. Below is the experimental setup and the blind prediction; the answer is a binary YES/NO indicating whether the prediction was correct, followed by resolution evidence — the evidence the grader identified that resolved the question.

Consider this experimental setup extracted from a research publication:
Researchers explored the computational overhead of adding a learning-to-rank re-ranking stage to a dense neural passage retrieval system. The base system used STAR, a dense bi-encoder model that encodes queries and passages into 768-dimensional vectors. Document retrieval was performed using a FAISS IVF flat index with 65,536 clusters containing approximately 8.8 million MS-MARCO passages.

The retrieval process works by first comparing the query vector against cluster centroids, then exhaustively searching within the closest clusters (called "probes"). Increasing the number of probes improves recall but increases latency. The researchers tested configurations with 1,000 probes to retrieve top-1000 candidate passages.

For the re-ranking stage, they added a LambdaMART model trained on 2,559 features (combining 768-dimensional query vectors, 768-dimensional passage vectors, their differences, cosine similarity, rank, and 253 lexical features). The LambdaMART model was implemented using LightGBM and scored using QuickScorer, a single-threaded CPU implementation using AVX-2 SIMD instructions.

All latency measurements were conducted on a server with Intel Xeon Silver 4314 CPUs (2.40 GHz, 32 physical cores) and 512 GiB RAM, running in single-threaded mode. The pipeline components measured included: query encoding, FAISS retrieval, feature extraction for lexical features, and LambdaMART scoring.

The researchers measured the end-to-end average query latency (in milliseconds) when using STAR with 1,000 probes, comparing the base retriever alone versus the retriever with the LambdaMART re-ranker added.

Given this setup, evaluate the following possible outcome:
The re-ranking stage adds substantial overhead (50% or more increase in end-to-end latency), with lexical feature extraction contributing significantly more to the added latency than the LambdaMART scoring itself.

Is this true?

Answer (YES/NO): NO